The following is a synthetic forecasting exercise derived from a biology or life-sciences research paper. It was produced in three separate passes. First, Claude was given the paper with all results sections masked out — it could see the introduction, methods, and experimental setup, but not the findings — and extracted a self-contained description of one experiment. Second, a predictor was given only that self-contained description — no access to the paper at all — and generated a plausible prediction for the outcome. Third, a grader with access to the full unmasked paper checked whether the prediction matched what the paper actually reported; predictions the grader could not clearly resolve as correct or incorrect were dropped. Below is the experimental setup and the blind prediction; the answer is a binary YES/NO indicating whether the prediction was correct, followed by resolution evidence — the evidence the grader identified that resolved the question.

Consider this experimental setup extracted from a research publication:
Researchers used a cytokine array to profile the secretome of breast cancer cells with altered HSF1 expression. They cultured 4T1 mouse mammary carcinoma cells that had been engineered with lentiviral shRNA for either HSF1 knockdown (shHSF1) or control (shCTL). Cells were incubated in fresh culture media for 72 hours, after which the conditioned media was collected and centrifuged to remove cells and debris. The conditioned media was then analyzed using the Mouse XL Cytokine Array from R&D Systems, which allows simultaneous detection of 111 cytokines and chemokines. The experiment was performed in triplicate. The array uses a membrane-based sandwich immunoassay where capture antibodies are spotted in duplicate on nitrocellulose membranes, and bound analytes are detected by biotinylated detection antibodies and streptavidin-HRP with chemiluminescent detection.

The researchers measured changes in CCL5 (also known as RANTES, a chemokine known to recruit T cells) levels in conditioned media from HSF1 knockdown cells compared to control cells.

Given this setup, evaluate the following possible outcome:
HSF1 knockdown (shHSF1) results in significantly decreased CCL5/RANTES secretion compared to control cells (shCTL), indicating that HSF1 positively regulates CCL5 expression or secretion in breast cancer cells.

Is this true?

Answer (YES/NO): NO